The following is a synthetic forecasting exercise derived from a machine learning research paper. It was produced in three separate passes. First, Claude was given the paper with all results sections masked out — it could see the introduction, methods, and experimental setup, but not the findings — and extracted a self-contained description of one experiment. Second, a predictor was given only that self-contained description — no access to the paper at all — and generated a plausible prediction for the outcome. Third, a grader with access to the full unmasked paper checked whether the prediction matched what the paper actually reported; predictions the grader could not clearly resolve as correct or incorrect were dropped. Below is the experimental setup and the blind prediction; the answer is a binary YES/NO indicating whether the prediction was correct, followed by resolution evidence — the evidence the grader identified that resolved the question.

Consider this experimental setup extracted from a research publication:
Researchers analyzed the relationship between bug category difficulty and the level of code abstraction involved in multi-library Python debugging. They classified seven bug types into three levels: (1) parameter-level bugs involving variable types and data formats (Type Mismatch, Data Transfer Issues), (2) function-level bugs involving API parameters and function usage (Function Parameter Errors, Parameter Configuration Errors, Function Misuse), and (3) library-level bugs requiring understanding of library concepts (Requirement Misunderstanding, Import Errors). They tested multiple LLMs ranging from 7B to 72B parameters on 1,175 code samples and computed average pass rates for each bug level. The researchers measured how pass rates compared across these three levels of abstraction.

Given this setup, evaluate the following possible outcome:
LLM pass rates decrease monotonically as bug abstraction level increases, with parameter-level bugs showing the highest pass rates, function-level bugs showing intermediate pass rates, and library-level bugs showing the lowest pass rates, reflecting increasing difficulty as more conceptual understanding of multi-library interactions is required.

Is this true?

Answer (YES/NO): NO